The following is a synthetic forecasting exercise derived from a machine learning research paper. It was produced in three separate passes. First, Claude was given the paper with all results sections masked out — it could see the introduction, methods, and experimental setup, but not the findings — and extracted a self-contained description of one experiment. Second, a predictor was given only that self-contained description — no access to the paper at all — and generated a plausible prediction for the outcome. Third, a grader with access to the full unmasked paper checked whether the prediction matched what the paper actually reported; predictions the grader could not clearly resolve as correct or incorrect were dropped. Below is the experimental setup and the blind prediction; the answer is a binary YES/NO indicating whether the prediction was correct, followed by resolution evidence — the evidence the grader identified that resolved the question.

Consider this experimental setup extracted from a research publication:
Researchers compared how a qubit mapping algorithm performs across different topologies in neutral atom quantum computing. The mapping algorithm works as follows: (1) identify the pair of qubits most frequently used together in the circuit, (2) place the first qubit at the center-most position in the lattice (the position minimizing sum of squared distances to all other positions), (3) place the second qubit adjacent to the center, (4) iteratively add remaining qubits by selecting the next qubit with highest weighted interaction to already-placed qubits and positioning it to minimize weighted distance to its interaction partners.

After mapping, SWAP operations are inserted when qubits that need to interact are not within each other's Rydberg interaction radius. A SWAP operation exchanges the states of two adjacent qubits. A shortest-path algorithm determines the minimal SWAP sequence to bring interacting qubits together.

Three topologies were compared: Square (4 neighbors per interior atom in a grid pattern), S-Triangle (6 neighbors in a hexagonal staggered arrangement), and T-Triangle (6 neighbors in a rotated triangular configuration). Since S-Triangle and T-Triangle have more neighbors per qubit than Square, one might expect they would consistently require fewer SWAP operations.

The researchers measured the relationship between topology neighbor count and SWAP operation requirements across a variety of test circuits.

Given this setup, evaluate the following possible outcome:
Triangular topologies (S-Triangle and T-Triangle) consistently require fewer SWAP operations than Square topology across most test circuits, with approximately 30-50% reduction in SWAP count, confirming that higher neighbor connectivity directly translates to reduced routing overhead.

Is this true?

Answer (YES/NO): NO